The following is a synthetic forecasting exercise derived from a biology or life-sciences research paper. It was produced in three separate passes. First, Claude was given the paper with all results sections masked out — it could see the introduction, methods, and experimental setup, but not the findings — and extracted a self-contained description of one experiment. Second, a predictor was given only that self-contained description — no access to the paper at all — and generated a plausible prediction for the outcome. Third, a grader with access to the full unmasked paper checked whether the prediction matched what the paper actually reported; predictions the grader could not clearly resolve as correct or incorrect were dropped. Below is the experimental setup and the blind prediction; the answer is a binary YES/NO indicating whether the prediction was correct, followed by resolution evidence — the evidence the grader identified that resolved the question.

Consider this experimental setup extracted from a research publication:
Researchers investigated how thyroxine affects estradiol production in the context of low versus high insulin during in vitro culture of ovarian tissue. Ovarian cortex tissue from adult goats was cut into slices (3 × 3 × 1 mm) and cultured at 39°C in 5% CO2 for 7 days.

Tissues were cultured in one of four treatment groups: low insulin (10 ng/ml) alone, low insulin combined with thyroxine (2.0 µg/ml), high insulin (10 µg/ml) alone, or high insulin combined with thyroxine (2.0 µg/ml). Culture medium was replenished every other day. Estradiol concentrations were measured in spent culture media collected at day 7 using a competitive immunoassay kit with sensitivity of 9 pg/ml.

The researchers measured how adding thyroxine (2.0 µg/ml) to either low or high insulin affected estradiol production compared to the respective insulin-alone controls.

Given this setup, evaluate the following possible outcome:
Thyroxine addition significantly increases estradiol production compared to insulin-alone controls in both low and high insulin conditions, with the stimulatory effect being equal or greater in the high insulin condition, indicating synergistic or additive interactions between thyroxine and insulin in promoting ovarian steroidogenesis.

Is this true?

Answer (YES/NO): NO